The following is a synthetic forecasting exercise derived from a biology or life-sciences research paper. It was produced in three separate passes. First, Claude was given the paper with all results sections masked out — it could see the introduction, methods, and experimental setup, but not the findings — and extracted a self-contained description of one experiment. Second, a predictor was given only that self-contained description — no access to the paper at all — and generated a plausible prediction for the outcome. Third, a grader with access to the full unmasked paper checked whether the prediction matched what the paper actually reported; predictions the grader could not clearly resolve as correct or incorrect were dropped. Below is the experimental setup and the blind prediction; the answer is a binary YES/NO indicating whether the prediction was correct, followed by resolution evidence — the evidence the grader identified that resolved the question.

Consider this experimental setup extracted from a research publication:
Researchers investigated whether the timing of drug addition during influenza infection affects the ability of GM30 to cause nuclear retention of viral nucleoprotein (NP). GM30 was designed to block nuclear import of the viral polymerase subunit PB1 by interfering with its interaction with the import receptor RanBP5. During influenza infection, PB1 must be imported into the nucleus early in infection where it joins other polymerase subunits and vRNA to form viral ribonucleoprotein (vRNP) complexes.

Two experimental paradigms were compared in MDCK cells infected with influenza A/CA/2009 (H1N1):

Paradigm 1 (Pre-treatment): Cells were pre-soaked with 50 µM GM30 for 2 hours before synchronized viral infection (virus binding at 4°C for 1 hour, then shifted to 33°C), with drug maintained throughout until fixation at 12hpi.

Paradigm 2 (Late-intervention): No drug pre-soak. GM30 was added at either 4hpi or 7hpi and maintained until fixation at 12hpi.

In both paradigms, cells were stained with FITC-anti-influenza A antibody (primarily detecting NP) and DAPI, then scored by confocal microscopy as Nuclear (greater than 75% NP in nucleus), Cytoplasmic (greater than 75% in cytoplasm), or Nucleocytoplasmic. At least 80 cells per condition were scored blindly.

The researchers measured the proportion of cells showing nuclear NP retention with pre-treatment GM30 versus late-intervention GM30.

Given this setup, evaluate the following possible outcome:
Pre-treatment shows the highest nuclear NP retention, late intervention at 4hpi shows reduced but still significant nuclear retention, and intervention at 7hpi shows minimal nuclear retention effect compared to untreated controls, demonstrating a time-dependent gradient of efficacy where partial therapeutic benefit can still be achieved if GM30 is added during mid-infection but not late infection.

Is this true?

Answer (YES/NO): NO